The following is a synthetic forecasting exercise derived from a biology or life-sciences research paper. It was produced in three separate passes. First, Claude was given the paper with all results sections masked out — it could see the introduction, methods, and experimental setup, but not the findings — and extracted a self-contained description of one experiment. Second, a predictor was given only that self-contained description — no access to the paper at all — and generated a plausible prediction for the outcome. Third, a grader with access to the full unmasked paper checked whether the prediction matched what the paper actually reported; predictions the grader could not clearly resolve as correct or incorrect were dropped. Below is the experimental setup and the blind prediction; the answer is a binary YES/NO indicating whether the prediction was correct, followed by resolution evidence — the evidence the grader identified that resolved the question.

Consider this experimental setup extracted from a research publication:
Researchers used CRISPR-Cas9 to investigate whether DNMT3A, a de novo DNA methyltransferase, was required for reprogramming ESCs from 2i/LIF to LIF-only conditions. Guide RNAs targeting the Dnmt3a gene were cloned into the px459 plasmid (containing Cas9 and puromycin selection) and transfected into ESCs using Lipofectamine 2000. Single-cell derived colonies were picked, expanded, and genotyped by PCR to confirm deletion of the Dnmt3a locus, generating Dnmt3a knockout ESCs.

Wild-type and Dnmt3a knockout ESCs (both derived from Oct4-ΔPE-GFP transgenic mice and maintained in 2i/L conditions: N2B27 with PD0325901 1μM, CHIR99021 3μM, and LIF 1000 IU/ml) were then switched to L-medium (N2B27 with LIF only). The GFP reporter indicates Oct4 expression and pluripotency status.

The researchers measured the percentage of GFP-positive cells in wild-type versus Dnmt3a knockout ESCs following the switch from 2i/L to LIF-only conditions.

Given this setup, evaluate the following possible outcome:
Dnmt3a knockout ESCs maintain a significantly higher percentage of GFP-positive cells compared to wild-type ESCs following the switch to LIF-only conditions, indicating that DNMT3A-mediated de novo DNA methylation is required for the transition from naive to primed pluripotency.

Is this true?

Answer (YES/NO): NO